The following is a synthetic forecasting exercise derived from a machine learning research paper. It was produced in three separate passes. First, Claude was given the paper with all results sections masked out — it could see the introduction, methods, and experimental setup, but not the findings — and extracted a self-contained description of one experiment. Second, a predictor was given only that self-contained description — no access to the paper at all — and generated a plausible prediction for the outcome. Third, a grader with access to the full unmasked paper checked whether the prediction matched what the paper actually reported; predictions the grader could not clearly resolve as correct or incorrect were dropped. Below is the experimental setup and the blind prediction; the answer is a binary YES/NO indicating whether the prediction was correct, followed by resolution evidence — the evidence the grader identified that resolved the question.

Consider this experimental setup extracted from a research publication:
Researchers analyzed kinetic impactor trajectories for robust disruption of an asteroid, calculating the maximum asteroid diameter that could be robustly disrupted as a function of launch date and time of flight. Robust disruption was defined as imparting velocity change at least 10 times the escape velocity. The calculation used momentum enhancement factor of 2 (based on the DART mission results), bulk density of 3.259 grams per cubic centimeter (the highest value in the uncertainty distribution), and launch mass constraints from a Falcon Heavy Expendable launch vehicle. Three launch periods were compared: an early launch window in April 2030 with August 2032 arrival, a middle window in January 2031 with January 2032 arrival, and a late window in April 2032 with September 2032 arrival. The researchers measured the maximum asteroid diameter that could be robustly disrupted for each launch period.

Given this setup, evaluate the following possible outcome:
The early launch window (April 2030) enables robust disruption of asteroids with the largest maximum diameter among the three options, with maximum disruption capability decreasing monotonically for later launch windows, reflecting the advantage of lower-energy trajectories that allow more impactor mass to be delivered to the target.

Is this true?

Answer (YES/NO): NO